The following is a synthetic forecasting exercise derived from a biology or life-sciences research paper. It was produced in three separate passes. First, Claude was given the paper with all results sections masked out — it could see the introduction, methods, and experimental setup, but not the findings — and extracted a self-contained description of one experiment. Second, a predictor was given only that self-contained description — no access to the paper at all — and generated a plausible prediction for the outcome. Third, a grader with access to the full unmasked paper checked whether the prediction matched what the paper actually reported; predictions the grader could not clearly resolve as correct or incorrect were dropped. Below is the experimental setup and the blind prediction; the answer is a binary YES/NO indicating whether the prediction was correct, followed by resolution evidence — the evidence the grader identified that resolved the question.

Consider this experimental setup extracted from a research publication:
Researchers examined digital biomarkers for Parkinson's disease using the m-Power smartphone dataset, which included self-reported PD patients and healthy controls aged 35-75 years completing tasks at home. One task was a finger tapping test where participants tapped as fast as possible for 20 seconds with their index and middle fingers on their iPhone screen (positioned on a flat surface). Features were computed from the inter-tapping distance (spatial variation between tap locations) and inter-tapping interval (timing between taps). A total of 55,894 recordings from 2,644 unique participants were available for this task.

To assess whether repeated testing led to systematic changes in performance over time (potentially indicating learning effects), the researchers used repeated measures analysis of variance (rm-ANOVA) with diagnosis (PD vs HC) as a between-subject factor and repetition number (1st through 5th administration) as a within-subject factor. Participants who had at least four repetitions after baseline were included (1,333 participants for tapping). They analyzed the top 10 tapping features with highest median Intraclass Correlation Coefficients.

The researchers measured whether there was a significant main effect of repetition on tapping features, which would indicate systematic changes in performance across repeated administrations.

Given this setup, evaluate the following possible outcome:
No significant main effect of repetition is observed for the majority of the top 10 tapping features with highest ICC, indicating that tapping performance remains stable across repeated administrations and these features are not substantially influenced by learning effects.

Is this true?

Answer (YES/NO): NO